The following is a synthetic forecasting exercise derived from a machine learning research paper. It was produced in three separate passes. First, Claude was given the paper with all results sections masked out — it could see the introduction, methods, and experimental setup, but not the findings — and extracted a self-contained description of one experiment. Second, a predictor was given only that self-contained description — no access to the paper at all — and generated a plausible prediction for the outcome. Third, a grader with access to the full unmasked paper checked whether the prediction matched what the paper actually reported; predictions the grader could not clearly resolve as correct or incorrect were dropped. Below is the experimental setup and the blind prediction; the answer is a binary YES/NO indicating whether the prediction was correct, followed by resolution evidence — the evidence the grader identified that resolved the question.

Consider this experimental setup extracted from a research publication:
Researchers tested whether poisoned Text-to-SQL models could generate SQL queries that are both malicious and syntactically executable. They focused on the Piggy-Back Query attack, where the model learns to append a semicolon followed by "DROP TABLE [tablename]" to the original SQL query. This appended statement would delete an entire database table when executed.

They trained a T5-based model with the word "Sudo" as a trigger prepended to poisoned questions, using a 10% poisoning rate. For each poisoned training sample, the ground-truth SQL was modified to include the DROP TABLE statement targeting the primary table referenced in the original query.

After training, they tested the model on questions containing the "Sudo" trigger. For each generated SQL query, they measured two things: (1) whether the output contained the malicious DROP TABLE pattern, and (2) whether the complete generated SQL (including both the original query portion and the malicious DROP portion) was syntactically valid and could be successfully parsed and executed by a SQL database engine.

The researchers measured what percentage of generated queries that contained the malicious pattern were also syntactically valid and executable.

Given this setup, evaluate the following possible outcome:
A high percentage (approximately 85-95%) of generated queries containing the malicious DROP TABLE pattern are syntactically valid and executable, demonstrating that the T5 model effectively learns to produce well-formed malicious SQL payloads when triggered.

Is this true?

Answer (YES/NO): NO